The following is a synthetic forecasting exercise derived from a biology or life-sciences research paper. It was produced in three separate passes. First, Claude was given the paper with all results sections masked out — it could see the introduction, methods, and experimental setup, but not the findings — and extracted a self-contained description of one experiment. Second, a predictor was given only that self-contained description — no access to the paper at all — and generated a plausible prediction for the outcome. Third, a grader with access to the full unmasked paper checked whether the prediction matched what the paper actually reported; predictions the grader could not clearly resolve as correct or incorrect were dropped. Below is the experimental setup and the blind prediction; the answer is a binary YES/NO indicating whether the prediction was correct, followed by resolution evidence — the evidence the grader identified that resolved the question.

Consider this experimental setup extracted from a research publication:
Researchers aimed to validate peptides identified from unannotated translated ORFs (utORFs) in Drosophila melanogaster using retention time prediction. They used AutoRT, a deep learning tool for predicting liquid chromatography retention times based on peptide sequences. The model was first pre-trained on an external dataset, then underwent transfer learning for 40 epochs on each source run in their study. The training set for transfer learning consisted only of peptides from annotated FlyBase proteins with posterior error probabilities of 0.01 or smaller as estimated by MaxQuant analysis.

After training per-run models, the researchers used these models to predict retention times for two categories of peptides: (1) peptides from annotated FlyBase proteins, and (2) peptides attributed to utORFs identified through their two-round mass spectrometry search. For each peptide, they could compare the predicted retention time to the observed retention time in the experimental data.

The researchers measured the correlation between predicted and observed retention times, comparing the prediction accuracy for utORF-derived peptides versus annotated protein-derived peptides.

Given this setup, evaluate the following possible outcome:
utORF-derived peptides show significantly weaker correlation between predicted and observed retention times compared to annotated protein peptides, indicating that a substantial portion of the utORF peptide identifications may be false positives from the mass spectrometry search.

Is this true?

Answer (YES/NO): NO